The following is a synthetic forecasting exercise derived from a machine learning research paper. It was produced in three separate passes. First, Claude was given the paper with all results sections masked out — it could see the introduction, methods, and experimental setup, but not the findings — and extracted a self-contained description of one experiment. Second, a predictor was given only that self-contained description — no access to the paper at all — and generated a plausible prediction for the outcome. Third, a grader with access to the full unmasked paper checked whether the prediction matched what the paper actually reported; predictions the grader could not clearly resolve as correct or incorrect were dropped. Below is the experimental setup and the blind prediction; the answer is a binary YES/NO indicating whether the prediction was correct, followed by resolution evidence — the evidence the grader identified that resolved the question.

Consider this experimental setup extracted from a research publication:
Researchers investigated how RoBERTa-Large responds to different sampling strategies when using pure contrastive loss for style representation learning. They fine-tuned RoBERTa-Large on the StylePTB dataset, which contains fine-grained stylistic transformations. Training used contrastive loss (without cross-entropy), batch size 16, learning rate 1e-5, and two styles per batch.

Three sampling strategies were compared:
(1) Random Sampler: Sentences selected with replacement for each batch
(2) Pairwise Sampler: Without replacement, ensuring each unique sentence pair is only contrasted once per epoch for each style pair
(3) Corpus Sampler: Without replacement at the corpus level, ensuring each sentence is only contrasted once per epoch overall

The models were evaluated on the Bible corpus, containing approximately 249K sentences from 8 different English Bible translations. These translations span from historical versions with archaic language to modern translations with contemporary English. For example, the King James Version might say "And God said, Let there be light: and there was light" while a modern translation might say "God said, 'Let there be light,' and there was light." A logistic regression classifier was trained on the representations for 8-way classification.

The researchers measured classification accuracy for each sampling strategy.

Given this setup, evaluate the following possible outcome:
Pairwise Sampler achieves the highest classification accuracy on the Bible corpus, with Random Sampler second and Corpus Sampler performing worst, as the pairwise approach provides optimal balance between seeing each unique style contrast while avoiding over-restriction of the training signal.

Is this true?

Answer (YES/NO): NO